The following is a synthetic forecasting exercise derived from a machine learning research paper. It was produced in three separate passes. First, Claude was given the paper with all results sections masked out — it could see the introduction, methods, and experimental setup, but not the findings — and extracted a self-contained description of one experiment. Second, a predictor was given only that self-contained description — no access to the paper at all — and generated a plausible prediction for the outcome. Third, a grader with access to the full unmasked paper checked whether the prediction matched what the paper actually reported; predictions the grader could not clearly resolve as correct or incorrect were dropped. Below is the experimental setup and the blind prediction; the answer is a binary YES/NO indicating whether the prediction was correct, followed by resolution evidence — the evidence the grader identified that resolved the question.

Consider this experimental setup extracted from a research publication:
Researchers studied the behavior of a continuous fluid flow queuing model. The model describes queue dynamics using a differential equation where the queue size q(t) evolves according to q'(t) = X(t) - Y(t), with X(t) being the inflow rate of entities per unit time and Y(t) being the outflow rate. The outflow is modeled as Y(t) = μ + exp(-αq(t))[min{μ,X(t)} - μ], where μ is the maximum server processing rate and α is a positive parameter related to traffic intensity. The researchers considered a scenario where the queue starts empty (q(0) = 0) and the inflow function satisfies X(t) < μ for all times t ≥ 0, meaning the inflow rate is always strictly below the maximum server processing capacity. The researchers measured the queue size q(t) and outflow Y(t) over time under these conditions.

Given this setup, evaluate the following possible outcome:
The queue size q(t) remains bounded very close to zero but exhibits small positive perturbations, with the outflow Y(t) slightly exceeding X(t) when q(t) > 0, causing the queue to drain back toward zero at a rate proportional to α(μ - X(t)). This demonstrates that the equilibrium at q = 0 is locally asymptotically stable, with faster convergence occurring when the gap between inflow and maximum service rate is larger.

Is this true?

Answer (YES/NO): NO